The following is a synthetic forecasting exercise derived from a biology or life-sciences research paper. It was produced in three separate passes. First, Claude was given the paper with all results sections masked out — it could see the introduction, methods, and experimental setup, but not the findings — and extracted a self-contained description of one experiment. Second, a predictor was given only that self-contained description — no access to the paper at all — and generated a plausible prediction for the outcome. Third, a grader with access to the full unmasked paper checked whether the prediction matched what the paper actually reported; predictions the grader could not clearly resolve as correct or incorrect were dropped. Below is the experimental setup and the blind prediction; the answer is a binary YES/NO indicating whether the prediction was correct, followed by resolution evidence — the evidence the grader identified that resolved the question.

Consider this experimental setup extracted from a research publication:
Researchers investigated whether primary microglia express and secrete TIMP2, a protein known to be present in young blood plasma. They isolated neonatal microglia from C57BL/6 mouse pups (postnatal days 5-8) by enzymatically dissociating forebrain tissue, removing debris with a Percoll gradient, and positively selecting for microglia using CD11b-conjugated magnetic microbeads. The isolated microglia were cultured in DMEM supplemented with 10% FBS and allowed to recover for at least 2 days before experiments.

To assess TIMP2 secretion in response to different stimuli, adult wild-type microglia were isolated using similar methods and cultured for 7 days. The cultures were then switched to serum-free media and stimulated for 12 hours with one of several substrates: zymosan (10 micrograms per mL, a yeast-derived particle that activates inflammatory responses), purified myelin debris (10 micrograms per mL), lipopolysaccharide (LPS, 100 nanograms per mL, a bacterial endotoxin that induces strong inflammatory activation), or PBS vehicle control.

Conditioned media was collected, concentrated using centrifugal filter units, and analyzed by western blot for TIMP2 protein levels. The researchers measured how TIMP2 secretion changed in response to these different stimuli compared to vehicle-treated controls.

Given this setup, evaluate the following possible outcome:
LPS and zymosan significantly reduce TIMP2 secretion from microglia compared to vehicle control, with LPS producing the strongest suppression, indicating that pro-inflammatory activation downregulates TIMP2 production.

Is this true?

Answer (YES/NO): NO